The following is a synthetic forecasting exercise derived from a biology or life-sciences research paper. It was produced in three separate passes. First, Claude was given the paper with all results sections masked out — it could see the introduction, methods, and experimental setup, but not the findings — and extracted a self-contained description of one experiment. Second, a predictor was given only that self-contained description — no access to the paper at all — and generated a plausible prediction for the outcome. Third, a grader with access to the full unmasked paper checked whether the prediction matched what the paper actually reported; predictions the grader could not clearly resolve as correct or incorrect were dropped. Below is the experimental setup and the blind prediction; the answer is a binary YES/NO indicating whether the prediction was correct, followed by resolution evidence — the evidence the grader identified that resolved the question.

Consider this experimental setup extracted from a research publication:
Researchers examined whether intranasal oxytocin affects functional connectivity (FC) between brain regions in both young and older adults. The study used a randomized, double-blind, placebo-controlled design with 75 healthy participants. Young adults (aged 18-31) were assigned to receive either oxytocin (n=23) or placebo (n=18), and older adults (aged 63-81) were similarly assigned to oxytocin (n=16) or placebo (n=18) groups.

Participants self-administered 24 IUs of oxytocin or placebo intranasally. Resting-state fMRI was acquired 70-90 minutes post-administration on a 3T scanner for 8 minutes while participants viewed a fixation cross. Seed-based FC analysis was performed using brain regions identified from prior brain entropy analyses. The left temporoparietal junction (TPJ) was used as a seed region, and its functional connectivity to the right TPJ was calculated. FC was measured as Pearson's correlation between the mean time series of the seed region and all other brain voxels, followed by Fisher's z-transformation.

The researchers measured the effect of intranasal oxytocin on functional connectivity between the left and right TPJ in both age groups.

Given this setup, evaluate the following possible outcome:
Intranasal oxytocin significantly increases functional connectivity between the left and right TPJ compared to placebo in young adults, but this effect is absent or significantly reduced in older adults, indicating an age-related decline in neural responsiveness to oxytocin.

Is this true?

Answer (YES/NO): NO